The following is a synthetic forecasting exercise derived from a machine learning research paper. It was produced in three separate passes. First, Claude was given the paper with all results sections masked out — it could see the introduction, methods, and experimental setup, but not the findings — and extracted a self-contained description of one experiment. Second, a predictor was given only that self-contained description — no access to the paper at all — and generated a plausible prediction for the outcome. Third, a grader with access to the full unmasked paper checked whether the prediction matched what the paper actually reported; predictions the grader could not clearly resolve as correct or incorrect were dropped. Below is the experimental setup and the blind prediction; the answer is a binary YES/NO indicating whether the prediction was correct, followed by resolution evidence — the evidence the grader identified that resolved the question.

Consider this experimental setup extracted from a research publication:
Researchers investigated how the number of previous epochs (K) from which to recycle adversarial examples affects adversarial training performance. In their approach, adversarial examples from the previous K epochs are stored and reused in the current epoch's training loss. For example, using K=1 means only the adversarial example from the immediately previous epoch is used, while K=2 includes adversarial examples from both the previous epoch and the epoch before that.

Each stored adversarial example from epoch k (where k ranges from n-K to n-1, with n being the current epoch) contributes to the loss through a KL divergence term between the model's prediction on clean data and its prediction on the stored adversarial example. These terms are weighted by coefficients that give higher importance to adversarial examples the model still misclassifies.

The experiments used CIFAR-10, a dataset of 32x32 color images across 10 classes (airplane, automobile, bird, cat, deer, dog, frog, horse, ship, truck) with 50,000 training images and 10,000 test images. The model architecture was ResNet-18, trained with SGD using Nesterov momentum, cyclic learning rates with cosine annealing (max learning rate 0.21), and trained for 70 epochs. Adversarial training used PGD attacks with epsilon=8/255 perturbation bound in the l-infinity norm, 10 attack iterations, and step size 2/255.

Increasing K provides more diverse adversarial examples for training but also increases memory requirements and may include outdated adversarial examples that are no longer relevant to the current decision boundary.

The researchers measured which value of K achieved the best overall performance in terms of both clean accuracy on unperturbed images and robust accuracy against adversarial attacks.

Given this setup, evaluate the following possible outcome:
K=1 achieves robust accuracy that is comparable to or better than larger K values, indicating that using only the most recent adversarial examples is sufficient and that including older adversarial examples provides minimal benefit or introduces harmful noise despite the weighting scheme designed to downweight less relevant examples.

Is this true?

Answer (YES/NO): YES